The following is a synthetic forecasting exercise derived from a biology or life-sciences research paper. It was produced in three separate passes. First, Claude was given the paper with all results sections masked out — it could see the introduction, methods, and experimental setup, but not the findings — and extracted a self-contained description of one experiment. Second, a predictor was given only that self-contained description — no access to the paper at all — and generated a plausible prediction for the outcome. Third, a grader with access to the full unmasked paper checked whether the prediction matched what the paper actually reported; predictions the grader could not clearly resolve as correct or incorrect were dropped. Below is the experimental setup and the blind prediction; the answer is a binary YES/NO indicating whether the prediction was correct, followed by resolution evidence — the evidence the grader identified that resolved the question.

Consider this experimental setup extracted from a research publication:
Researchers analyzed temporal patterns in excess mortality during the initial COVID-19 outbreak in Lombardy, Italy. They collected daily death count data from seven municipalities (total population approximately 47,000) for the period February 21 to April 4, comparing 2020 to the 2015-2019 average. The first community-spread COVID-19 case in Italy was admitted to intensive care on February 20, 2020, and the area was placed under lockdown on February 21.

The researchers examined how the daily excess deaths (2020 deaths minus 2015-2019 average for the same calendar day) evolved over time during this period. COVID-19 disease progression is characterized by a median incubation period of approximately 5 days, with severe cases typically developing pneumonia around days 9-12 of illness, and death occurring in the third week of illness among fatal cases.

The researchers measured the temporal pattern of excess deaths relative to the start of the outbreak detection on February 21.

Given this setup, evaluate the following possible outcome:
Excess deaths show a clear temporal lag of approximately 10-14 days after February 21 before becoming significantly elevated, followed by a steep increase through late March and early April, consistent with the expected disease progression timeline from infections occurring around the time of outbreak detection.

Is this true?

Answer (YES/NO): NO